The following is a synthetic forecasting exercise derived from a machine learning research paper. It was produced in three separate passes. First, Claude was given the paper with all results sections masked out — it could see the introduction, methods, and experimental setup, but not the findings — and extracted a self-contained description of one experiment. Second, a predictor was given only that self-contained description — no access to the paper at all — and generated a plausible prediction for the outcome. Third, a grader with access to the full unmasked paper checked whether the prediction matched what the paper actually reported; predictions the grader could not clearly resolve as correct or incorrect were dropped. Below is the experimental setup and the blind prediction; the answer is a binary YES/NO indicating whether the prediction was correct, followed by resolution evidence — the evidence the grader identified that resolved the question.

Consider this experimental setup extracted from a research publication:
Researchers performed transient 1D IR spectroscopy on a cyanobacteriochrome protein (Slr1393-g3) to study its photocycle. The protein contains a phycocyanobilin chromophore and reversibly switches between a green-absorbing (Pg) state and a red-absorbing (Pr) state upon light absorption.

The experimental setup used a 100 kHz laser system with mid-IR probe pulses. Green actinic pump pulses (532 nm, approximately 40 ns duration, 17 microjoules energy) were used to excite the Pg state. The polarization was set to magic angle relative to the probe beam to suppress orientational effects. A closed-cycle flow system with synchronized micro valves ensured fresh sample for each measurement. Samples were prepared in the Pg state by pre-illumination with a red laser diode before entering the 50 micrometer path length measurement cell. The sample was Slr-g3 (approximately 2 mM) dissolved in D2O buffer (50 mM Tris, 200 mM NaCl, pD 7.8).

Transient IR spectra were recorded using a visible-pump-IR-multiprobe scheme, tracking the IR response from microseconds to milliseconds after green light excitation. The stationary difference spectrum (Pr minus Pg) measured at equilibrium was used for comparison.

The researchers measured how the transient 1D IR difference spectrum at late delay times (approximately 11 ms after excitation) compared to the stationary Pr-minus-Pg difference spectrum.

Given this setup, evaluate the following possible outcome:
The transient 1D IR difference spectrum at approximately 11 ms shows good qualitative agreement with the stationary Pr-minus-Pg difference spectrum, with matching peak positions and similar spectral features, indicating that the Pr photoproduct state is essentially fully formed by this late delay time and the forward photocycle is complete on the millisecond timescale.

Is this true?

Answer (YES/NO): YES